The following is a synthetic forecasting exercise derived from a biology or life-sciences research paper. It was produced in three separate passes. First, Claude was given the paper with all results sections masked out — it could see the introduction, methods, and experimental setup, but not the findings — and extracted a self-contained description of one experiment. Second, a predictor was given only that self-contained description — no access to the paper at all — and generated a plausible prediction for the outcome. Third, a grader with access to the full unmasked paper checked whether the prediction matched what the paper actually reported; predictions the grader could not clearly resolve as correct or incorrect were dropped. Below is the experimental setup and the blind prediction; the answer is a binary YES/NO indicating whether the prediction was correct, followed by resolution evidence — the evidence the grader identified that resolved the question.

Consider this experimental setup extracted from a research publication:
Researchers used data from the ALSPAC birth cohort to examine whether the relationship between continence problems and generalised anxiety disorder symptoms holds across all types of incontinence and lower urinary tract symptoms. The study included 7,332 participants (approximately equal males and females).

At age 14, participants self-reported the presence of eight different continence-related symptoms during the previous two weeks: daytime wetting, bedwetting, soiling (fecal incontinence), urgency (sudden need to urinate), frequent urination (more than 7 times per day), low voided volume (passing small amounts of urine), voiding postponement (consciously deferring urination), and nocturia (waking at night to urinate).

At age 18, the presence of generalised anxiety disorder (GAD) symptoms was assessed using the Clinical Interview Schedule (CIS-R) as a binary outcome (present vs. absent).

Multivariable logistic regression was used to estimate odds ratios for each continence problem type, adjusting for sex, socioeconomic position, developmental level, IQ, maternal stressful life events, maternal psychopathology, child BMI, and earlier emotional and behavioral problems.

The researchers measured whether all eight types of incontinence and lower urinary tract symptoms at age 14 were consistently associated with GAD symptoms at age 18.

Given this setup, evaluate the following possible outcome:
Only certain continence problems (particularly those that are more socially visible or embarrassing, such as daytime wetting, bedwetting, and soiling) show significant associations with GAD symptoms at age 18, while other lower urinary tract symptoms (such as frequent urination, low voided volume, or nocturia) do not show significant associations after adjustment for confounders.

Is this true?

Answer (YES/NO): NO